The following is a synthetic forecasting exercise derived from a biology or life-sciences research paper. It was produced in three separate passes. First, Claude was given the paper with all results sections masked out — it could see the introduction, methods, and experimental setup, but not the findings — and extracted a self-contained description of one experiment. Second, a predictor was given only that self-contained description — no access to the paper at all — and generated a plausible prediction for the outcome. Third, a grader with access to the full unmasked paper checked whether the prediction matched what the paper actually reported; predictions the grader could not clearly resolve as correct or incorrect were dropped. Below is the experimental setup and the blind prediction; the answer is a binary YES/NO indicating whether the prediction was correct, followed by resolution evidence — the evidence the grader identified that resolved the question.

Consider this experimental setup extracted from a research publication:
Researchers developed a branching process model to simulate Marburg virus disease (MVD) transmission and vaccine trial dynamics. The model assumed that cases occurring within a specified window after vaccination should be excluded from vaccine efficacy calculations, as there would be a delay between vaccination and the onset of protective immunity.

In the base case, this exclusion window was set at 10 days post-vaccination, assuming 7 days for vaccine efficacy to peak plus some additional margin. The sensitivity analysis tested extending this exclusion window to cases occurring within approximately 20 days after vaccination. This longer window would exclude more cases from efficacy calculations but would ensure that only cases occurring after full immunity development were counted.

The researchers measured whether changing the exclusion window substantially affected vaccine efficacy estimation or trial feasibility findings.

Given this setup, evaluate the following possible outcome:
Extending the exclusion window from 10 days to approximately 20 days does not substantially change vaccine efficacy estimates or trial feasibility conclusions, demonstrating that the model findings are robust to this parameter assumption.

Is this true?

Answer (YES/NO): NO